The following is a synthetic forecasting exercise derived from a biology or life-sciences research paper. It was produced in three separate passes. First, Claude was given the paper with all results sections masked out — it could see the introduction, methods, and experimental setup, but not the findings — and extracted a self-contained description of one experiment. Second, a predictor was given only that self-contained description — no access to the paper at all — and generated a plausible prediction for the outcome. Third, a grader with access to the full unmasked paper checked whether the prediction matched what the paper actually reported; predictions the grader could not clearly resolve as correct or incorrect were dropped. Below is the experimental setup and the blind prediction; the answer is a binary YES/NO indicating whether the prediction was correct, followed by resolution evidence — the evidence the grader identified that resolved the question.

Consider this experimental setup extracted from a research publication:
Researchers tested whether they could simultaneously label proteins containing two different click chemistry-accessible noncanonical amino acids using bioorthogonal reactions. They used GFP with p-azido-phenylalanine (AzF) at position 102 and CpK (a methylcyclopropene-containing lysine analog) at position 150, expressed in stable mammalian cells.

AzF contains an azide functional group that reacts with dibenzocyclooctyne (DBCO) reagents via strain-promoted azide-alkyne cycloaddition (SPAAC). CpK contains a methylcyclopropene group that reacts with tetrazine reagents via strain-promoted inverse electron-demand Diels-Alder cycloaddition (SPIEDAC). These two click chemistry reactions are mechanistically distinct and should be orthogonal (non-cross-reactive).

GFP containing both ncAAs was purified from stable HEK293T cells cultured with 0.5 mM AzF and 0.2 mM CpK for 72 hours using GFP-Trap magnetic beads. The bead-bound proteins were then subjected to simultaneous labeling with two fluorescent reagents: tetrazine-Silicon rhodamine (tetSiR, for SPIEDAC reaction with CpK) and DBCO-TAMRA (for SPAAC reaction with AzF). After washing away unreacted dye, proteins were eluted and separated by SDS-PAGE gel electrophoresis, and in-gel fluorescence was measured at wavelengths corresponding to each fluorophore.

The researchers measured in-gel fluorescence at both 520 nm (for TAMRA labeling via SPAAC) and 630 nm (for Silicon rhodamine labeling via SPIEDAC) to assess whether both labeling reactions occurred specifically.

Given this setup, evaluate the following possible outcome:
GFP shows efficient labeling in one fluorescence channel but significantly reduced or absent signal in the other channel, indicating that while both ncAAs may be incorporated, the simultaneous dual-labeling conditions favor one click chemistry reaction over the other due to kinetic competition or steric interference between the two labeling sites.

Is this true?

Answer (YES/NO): NO